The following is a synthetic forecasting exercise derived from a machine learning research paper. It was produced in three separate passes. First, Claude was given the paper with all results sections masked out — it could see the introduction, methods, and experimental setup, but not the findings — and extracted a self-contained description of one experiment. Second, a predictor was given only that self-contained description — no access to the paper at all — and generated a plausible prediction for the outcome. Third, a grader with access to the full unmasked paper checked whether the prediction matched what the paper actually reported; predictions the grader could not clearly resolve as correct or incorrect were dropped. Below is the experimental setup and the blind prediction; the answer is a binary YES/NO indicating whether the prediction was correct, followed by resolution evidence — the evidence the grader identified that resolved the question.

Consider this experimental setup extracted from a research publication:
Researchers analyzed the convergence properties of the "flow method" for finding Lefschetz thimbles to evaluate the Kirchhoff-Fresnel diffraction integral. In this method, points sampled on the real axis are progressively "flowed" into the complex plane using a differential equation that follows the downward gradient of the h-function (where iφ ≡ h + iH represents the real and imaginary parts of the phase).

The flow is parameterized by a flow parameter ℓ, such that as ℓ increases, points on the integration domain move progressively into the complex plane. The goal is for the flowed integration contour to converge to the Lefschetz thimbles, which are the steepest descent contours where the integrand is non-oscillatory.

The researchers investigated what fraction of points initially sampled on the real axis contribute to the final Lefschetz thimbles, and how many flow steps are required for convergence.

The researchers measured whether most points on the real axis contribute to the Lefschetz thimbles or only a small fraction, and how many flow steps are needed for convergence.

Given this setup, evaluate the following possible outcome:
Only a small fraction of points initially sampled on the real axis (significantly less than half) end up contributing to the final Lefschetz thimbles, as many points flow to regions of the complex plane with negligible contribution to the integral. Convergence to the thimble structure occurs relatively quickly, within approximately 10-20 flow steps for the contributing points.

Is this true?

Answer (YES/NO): NO